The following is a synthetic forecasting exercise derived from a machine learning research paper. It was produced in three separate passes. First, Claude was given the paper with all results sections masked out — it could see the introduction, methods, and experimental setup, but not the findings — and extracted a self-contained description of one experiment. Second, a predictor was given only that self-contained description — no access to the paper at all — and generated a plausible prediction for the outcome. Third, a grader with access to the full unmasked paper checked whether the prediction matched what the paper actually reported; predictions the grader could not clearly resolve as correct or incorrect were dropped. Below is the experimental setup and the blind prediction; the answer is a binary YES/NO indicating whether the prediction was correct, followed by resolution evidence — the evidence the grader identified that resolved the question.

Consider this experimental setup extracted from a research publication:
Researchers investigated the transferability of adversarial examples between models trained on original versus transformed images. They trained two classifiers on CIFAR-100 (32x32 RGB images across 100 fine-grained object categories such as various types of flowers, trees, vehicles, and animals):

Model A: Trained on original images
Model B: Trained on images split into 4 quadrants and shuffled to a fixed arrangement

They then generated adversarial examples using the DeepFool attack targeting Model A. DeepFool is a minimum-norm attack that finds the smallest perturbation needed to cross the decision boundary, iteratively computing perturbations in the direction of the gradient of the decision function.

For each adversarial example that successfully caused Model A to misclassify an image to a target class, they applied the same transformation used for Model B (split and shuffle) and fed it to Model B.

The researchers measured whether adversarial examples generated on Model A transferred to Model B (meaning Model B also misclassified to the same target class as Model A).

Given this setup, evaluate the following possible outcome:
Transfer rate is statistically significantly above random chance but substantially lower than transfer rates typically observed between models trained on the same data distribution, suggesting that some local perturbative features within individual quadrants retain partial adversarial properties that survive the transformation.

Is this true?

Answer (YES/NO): YES